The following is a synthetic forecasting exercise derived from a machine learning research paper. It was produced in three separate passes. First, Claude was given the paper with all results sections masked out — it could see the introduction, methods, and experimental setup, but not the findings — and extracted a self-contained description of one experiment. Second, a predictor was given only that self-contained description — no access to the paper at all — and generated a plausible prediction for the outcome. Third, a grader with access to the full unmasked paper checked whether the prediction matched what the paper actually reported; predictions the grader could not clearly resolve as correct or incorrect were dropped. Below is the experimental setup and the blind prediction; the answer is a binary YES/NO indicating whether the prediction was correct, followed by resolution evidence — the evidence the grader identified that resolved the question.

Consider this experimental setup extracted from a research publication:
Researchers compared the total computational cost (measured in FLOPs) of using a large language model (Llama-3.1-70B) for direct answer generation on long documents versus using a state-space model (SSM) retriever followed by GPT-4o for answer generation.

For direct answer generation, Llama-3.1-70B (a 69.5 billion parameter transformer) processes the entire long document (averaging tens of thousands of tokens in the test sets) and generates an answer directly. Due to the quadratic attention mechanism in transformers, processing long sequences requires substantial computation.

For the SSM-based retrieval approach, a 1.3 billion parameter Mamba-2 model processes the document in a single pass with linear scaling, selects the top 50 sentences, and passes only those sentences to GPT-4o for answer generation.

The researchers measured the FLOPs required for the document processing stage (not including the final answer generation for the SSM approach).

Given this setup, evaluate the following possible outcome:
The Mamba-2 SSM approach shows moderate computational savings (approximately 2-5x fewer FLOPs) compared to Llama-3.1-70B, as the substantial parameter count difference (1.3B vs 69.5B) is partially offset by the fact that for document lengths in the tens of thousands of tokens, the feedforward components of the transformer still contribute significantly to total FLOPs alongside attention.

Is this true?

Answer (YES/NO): NO